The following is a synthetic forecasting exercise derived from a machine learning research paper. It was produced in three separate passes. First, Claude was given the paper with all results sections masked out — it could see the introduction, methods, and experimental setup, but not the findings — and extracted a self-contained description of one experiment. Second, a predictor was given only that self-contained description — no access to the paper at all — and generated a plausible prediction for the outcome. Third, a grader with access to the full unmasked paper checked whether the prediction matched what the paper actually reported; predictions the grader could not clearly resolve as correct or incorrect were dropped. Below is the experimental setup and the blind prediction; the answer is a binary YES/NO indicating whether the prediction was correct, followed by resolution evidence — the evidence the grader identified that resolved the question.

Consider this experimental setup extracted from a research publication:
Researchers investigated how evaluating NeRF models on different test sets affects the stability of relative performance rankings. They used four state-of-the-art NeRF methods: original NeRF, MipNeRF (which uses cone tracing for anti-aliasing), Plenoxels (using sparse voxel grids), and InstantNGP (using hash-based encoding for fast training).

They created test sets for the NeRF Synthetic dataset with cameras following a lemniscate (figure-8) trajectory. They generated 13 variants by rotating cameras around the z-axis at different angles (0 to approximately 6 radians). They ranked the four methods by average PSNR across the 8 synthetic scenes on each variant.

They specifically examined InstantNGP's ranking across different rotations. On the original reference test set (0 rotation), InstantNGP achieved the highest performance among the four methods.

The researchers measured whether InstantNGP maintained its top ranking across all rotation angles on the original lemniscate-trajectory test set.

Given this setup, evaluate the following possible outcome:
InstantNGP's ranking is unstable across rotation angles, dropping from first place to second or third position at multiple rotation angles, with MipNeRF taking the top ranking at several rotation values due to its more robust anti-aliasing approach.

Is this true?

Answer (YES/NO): YES